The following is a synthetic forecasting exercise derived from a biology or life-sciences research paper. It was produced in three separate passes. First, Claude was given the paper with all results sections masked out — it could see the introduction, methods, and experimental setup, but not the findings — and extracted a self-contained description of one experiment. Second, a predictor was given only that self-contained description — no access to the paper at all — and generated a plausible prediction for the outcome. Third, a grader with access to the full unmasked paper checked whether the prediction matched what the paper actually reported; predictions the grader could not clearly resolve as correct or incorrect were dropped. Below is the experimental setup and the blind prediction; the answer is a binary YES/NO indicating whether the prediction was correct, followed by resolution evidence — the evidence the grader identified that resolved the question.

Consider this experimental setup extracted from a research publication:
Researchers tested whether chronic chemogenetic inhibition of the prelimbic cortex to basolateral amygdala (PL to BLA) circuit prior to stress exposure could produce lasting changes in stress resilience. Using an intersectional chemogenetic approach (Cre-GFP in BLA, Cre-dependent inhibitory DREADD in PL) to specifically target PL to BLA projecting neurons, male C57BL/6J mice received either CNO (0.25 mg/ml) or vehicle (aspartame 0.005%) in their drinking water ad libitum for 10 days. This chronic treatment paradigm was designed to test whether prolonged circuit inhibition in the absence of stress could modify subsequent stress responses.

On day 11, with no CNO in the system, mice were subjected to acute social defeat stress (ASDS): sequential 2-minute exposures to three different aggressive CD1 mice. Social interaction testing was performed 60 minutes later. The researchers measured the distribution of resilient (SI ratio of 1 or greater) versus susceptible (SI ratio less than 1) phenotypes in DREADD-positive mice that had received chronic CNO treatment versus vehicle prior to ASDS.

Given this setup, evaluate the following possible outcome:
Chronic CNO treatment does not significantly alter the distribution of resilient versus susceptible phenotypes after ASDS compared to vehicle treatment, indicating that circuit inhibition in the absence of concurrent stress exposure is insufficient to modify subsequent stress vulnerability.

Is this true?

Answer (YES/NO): NO